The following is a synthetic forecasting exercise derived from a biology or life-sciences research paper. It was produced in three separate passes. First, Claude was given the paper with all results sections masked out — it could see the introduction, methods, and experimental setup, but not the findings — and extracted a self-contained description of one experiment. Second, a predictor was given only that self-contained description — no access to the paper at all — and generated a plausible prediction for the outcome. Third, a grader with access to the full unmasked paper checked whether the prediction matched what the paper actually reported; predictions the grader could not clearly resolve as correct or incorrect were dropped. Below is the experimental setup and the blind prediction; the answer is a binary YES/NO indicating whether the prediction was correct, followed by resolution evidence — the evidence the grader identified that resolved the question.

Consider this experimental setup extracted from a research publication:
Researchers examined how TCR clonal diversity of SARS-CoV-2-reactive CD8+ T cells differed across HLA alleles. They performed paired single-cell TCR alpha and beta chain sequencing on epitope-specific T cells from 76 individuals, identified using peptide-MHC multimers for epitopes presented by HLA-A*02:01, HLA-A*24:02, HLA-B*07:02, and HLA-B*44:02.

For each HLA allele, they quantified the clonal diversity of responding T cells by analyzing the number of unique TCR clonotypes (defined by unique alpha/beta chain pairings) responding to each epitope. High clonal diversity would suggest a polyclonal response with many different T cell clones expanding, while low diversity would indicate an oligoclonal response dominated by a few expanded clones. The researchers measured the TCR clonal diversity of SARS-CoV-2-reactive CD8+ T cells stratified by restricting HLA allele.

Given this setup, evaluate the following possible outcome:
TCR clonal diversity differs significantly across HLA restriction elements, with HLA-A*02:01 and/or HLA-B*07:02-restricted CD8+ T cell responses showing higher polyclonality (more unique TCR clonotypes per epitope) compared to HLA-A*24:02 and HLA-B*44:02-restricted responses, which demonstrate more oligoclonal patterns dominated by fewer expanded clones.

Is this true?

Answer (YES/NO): NO